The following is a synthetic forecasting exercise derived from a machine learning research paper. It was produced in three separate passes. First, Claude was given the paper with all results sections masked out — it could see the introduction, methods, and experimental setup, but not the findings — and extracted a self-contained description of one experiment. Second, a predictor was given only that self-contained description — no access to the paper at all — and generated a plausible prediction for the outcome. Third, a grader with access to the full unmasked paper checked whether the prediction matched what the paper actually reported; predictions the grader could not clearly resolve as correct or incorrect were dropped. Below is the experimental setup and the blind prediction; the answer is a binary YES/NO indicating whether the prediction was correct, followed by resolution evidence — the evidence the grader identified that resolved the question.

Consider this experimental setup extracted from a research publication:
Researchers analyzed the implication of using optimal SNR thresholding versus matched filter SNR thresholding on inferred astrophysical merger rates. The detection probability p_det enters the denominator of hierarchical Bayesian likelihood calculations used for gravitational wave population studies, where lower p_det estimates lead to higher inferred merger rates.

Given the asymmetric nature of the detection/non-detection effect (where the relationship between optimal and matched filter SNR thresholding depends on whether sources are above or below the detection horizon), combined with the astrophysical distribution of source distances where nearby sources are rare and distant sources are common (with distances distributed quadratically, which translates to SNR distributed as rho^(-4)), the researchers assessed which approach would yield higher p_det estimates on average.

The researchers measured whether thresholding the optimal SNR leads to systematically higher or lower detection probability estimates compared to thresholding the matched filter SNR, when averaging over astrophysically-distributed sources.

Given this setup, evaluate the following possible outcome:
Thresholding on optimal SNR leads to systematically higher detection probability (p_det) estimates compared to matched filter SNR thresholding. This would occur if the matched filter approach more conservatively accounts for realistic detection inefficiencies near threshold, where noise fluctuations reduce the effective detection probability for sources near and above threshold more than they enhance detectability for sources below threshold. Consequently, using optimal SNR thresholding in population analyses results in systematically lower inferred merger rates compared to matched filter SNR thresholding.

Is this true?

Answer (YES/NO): NO